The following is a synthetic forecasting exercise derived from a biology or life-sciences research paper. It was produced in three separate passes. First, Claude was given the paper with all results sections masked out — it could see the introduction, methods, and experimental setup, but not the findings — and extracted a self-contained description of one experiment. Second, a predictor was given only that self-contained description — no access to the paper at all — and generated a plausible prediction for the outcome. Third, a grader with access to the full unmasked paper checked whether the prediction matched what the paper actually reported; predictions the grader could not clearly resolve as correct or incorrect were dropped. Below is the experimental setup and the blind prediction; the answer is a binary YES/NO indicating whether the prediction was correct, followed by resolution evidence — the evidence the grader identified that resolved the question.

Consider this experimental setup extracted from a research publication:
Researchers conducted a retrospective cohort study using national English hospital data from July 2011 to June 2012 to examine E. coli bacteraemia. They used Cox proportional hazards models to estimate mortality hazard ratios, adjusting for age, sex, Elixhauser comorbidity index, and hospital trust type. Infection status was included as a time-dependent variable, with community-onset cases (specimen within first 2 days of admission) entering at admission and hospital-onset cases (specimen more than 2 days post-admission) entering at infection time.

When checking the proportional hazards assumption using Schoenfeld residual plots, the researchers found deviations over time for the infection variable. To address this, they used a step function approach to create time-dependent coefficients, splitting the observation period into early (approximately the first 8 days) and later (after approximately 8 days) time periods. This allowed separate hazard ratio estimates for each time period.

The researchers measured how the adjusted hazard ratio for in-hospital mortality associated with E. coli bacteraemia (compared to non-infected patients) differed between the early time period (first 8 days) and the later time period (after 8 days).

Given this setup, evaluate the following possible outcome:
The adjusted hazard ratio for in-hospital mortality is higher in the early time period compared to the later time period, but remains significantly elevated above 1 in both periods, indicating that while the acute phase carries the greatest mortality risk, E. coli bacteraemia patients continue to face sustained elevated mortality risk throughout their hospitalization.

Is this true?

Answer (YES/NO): YES